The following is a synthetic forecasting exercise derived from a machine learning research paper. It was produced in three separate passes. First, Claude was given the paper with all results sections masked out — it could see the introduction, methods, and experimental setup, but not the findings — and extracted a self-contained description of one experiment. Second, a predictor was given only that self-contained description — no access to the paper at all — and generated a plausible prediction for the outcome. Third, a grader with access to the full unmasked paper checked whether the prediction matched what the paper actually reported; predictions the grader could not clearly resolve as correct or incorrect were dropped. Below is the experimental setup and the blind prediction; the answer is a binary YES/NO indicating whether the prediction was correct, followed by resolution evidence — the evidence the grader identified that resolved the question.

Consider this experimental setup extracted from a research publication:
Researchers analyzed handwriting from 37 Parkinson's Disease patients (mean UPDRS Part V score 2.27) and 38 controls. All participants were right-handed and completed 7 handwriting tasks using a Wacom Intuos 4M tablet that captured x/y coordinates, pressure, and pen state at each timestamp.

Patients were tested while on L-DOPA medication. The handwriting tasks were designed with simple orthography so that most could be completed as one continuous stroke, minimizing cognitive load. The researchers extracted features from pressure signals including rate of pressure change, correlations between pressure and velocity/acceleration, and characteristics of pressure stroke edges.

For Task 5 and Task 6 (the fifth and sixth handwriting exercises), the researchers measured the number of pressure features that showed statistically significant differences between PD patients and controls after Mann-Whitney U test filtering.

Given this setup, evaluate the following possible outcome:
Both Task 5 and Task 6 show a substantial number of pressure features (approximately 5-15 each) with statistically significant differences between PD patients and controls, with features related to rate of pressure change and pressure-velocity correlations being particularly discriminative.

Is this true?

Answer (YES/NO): NO